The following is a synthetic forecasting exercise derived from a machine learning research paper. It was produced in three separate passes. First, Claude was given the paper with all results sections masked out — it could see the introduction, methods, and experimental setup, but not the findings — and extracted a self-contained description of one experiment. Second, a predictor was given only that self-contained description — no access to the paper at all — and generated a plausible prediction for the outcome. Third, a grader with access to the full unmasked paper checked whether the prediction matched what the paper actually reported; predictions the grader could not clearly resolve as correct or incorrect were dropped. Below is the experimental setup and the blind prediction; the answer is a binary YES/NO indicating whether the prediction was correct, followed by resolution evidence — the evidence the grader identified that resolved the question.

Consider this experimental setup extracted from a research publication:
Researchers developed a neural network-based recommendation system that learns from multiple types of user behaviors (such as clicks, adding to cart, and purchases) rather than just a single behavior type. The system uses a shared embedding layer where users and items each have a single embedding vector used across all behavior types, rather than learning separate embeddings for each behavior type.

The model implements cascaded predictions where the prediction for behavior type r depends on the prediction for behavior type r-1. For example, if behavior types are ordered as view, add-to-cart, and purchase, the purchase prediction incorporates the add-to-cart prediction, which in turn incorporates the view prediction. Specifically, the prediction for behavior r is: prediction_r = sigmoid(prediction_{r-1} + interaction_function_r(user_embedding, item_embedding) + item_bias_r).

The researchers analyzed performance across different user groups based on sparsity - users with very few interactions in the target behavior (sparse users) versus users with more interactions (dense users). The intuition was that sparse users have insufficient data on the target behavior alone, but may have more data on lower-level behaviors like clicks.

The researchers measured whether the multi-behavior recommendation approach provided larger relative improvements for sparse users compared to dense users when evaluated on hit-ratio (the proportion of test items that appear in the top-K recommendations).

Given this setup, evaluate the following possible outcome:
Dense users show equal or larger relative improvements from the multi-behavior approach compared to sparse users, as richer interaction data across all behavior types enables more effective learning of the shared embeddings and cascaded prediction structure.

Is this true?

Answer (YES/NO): NO